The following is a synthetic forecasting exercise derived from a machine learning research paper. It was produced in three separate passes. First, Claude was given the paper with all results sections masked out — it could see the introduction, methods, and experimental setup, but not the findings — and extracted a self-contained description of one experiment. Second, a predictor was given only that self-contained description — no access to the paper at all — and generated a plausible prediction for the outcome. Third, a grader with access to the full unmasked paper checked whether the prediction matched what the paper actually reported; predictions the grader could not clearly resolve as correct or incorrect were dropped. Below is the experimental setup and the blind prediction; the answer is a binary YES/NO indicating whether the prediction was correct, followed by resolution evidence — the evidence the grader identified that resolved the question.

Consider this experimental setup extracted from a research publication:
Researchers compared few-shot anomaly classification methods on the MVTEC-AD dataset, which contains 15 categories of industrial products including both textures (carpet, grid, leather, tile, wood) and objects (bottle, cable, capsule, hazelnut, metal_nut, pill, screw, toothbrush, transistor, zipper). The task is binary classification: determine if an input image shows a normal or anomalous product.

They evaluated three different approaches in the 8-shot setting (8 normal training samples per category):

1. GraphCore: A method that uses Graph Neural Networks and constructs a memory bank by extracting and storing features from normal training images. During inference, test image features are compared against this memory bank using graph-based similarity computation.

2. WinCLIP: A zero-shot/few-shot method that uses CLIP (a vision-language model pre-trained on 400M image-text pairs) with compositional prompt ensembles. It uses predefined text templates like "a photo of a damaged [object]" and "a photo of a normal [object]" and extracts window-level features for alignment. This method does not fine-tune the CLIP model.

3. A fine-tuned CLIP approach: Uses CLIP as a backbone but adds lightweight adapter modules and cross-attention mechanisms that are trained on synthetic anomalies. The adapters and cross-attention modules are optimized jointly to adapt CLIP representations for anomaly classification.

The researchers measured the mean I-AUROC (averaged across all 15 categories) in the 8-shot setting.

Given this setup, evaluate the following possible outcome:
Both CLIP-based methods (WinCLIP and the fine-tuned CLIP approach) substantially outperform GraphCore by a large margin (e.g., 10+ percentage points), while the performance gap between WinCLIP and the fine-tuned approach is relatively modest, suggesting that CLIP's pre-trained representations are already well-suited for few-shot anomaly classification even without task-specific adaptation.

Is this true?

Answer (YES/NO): NO